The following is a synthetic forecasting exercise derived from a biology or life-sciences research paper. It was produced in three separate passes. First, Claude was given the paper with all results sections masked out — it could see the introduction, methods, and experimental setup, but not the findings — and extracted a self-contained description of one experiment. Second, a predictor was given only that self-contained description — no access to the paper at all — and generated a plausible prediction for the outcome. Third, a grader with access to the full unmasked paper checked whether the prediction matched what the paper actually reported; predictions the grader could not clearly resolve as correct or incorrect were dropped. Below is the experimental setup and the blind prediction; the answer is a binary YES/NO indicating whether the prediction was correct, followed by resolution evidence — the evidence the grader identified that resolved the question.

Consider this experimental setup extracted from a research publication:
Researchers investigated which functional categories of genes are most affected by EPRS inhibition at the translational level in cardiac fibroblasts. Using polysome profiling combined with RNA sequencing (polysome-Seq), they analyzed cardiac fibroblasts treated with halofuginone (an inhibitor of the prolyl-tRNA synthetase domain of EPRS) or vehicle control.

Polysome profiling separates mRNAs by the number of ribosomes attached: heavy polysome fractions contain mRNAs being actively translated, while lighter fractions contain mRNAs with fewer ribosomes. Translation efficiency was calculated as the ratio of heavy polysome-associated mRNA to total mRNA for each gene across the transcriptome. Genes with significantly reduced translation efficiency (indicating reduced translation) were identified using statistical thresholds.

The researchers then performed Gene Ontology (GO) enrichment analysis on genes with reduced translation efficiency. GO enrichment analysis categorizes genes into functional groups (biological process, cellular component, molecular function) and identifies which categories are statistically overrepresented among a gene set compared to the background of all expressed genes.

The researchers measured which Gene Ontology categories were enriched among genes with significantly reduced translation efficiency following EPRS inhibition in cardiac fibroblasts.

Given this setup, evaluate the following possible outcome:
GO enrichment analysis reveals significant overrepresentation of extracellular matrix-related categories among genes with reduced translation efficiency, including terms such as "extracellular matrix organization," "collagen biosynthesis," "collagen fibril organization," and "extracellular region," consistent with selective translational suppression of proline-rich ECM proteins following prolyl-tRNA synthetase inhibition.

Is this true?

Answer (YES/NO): YES